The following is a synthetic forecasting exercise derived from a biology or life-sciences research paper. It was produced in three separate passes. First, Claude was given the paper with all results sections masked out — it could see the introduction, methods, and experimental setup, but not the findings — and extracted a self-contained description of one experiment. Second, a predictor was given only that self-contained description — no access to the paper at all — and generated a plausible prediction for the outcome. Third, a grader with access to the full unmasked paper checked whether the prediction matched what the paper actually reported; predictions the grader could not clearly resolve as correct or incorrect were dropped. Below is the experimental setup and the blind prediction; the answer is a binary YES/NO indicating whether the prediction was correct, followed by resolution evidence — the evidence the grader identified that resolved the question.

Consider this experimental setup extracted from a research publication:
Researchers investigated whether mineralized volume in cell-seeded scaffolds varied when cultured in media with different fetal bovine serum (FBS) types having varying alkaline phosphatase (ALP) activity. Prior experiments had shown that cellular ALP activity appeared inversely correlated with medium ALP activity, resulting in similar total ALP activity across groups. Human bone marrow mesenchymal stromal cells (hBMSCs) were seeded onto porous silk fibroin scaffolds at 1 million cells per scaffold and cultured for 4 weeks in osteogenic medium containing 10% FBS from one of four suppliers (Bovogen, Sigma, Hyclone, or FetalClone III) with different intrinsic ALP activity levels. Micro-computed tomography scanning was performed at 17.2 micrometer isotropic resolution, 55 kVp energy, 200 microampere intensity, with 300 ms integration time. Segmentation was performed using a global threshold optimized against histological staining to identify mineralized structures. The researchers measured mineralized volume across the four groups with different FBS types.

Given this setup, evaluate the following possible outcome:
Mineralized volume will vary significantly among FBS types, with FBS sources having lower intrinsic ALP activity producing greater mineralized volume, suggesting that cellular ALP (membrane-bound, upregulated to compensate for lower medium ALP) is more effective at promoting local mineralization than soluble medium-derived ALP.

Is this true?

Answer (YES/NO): NO